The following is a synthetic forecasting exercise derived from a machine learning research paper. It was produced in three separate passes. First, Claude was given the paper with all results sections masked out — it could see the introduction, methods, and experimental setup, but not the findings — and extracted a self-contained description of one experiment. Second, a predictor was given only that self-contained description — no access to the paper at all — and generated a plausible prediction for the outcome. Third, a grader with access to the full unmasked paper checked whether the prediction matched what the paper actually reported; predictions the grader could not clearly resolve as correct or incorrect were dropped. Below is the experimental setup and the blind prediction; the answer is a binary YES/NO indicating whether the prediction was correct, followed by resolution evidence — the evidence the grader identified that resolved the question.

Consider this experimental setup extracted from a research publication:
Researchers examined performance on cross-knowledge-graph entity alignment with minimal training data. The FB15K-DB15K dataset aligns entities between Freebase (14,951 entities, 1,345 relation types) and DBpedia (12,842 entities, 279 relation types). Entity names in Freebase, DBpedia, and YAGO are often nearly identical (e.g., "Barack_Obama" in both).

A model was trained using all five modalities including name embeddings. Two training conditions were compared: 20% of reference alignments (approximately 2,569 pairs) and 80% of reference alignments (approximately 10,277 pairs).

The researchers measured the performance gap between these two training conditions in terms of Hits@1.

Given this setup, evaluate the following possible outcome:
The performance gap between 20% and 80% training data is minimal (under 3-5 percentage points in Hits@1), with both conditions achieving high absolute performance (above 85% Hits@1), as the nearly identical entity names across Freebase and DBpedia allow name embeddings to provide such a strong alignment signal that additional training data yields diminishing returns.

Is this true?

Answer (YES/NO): YES